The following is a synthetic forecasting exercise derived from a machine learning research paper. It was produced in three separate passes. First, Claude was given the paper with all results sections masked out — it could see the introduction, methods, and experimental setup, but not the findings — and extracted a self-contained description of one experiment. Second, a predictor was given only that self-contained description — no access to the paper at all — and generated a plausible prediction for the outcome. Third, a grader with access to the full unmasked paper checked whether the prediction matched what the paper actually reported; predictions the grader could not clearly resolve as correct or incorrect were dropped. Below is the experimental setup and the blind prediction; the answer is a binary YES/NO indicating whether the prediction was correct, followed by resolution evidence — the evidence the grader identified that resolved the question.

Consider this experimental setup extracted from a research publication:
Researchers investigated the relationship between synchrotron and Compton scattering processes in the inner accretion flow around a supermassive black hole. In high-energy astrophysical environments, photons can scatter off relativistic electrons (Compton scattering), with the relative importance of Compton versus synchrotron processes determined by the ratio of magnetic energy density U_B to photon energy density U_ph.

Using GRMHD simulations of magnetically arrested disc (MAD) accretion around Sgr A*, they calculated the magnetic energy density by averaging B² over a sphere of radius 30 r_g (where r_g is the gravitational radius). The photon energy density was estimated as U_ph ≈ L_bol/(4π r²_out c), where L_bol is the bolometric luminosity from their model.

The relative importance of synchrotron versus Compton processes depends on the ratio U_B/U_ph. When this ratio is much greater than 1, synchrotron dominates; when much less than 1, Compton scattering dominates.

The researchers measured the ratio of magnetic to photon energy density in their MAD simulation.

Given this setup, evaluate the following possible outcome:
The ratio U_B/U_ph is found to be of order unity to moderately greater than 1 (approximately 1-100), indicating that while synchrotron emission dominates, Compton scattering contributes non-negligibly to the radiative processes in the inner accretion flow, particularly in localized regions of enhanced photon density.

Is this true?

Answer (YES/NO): NO